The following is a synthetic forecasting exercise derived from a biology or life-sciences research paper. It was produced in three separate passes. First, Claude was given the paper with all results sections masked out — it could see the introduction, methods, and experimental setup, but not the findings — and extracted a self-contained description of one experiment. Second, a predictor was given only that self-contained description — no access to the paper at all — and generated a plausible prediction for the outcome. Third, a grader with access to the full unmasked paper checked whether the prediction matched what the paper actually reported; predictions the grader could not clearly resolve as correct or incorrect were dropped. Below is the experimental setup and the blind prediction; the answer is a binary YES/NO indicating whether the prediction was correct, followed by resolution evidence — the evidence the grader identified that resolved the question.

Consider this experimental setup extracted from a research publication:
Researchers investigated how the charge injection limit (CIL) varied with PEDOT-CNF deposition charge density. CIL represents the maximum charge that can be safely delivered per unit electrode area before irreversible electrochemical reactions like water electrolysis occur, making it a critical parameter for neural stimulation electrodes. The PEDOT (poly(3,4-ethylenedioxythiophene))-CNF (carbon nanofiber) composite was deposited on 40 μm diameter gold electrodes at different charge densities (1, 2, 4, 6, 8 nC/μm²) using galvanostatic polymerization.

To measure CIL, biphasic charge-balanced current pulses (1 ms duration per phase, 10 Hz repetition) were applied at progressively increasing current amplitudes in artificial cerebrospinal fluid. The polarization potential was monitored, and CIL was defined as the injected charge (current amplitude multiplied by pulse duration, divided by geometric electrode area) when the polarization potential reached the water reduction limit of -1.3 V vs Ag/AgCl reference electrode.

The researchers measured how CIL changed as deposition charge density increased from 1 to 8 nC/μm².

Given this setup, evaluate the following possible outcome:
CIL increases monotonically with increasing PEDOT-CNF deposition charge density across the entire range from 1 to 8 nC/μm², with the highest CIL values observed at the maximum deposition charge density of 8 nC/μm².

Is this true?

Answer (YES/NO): NO